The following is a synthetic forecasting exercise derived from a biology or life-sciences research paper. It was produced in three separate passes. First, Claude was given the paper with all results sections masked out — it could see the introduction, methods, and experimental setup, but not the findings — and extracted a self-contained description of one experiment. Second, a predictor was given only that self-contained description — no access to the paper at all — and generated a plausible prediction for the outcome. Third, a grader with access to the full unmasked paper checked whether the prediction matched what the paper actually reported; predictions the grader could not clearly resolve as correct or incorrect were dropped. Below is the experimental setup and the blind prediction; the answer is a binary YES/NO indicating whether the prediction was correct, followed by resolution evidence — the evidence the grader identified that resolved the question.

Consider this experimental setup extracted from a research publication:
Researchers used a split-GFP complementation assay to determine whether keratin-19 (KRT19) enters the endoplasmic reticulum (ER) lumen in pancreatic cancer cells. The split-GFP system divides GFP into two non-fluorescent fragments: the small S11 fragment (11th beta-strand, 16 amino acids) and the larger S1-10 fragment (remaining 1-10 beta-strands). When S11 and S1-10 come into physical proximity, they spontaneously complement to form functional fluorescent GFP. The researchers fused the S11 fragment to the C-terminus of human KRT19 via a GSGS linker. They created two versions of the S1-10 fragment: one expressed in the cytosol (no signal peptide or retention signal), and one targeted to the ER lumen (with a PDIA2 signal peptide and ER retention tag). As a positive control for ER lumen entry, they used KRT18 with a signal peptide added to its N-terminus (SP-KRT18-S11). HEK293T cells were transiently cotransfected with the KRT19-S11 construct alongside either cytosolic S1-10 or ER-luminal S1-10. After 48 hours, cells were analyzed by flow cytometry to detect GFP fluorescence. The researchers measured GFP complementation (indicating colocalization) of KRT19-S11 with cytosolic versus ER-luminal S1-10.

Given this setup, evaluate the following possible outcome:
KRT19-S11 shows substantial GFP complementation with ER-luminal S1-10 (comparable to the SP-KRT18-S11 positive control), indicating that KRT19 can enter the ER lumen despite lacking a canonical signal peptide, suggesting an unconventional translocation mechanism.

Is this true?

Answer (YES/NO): NO